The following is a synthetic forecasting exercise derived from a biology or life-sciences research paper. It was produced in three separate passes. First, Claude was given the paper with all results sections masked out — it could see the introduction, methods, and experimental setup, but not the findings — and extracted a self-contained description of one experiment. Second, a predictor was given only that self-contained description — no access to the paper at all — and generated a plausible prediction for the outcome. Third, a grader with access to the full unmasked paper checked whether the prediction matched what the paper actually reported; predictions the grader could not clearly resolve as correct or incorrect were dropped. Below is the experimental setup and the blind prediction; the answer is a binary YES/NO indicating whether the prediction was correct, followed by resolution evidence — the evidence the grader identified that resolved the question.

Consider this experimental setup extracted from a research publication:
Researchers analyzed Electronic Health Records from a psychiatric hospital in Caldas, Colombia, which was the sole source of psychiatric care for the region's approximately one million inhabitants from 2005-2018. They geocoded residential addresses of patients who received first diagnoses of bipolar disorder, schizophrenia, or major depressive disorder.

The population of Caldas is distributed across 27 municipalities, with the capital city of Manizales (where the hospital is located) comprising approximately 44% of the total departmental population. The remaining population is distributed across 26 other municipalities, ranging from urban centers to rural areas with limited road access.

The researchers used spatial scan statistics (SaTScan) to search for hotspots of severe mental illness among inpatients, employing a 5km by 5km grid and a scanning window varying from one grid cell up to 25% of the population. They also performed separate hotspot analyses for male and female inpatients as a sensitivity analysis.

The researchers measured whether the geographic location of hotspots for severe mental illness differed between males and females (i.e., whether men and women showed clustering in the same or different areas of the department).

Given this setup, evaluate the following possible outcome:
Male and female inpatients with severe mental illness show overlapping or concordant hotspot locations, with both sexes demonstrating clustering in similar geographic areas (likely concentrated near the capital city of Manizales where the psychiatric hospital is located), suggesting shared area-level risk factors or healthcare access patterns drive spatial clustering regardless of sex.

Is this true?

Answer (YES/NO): YES